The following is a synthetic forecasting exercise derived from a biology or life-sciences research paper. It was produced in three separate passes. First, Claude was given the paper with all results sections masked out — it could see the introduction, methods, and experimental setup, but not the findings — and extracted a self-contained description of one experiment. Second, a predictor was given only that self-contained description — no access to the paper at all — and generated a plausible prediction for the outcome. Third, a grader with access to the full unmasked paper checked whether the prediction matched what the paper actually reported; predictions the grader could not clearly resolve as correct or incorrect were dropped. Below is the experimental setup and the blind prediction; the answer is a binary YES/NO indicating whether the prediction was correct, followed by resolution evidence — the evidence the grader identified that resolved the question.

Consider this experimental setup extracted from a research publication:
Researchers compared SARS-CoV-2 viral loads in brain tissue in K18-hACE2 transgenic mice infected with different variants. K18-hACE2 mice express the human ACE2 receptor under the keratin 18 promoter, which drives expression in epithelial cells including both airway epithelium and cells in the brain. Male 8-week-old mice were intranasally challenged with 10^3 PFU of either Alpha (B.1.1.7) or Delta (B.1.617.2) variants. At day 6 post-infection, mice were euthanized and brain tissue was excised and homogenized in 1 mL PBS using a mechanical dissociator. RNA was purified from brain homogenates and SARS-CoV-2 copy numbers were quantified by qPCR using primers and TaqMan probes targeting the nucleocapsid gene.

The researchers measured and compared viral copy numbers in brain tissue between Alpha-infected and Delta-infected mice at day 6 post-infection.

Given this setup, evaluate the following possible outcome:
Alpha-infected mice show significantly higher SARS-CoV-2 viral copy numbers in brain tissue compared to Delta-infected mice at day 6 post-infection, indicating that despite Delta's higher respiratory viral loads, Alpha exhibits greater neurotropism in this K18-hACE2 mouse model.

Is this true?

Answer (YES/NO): NO